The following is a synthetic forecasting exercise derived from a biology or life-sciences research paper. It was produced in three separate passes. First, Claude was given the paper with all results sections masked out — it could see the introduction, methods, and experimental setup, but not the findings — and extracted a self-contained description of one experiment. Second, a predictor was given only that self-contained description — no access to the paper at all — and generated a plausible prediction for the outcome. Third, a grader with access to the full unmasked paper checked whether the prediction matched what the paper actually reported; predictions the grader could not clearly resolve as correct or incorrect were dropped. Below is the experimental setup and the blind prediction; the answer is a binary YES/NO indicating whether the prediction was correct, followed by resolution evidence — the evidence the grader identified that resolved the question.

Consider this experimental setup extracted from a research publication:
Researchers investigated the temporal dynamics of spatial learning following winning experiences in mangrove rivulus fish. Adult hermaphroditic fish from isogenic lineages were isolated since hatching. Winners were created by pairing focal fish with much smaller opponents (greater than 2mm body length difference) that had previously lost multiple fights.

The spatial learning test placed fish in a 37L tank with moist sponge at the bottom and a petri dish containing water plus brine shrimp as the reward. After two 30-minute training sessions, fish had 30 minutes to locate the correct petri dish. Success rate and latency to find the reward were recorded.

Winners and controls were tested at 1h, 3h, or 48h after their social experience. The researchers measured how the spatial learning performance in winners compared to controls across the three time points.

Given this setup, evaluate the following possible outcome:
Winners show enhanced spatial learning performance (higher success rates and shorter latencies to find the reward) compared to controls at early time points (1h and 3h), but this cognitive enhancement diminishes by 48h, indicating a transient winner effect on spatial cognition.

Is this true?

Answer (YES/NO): NO